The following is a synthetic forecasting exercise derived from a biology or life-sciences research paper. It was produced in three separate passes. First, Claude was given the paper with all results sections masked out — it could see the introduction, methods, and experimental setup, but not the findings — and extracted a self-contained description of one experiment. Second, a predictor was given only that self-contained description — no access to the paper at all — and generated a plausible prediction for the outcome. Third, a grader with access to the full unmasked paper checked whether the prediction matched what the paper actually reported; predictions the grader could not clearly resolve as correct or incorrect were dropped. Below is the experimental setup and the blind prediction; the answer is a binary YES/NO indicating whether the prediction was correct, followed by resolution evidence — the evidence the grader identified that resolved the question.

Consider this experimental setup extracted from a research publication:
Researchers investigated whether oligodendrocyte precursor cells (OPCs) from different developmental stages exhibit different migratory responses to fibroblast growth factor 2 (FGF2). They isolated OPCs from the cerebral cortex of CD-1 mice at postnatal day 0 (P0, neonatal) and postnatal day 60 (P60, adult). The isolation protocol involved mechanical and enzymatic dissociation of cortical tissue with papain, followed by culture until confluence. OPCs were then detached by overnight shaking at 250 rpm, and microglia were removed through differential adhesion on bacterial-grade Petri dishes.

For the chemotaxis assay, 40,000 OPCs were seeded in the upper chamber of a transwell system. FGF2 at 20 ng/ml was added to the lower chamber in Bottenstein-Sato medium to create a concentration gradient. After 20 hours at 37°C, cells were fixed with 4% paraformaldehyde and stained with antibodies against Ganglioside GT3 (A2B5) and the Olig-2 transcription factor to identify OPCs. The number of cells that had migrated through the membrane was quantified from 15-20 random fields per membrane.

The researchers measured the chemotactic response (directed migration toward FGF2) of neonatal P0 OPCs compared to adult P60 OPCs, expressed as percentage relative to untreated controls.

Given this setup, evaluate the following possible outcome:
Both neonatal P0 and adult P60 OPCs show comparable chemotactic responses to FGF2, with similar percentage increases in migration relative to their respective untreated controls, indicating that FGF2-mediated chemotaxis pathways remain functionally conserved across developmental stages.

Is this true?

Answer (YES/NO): NO